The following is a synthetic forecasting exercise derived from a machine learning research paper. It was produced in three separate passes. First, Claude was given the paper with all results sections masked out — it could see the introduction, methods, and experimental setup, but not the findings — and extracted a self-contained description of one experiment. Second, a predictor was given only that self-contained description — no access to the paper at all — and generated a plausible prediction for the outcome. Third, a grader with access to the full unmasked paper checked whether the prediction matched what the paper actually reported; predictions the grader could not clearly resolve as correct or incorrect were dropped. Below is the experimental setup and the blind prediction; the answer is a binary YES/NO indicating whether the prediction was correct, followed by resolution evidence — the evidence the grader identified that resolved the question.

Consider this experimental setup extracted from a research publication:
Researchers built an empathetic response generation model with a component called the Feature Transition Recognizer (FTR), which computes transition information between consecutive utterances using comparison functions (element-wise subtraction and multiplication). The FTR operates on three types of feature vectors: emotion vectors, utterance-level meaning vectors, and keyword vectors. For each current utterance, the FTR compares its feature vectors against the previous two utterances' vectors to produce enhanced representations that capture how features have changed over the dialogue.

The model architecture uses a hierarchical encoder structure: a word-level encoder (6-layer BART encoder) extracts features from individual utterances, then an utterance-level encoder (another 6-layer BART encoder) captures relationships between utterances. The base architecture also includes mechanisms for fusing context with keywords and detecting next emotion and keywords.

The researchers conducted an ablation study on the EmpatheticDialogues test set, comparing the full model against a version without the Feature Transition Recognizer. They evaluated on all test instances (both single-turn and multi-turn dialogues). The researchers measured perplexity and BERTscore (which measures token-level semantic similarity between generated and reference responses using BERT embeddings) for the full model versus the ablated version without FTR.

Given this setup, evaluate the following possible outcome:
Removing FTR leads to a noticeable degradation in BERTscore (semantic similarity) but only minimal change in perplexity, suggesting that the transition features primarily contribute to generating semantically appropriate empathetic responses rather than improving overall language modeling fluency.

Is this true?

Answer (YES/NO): NO